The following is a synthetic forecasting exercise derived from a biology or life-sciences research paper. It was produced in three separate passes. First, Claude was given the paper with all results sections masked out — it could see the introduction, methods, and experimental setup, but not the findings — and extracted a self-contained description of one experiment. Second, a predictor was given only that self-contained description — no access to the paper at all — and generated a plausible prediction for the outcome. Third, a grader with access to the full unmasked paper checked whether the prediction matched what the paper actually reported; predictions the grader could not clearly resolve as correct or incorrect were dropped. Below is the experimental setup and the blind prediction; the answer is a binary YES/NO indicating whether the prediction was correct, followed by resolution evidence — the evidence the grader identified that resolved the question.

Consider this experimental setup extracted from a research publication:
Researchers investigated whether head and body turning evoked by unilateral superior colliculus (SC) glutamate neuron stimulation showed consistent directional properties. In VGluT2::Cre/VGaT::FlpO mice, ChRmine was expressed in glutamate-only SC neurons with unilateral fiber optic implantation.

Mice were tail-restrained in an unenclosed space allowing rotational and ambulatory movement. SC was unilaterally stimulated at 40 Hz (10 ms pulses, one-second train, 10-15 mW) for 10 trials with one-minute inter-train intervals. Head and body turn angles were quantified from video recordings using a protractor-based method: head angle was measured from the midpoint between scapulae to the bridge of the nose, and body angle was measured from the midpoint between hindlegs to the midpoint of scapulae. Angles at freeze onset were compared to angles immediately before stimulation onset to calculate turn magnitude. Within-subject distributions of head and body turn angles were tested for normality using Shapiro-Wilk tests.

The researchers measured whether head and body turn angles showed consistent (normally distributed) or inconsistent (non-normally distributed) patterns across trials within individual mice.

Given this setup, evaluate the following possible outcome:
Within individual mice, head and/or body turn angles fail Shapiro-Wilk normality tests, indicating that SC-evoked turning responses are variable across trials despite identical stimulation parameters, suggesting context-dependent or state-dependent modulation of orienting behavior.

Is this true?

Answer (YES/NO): YES